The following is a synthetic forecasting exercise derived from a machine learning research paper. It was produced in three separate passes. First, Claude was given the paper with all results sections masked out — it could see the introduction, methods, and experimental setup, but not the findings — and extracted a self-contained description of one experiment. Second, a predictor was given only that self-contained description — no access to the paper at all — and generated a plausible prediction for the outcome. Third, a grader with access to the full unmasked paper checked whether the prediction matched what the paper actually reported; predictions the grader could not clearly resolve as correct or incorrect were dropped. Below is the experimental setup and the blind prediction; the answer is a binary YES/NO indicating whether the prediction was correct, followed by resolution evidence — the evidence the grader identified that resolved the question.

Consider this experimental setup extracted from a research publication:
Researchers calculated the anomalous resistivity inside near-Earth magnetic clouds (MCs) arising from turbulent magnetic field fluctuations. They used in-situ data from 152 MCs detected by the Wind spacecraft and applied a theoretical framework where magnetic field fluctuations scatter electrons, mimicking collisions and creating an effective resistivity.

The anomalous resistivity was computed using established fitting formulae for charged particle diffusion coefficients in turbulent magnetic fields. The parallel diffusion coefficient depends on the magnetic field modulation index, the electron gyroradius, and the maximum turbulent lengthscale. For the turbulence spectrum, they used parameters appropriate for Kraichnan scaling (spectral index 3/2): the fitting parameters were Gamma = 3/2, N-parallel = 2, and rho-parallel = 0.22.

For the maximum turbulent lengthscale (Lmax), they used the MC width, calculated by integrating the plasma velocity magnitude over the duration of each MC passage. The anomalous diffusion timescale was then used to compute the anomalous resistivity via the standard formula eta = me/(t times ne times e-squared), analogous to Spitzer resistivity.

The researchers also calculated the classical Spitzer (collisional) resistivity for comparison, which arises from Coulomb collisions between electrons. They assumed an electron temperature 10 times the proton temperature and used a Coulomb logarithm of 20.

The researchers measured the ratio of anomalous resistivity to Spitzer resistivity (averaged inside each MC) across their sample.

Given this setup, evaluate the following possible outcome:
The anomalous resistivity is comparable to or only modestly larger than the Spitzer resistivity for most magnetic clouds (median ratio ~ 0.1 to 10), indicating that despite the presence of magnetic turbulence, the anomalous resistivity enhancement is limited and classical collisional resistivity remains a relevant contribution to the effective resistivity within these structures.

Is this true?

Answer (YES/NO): NO